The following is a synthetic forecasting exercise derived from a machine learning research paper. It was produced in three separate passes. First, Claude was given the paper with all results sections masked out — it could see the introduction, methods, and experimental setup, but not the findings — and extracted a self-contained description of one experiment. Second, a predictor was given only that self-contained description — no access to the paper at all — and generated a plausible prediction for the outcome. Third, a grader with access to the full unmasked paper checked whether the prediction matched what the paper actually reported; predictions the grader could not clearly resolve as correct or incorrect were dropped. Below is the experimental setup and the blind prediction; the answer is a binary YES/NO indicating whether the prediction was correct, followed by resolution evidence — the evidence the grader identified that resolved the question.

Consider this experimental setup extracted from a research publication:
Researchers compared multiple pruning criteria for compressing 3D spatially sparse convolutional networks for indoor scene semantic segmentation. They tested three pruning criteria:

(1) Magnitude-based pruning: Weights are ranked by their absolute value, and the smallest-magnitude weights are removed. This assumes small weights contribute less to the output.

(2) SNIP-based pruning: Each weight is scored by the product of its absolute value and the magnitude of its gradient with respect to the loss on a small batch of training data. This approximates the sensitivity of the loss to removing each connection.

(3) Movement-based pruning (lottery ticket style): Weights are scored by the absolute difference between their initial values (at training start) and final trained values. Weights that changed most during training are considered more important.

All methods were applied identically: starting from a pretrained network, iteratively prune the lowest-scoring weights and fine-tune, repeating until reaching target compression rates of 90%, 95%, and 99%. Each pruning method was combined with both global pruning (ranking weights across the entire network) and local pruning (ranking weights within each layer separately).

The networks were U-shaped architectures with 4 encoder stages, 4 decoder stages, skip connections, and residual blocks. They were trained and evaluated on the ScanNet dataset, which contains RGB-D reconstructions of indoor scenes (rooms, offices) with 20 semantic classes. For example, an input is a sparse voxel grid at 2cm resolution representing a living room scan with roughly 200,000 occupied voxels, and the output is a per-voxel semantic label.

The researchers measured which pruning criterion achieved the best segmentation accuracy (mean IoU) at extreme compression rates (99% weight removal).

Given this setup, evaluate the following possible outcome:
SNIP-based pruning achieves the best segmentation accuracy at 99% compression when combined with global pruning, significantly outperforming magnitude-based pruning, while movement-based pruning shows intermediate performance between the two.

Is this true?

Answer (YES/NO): NO